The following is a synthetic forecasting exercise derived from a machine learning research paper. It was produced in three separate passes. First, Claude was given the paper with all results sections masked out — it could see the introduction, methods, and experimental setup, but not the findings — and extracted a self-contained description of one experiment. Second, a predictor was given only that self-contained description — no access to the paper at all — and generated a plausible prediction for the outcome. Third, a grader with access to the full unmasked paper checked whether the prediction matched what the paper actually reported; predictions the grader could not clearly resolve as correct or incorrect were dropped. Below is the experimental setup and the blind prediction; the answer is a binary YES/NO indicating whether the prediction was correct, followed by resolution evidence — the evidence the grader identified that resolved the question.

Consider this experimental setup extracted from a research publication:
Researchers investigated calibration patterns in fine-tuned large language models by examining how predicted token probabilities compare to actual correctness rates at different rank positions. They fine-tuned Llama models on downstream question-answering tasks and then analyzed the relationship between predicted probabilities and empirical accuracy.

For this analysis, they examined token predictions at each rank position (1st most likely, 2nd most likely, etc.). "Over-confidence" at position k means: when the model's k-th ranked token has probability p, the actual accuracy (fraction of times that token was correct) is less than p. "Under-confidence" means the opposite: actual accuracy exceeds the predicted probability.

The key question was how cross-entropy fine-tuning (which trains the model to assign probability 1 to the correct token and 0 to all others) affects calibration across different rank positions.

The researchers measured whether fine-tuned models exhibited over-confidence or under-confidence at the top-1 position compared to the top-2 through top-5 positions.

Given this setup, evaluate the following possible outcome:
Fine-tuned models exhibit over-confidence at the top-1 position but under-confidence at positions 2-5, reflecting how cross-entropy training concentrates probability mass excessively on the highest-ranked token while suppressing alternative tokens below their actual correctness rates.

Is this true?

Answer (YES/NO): YES